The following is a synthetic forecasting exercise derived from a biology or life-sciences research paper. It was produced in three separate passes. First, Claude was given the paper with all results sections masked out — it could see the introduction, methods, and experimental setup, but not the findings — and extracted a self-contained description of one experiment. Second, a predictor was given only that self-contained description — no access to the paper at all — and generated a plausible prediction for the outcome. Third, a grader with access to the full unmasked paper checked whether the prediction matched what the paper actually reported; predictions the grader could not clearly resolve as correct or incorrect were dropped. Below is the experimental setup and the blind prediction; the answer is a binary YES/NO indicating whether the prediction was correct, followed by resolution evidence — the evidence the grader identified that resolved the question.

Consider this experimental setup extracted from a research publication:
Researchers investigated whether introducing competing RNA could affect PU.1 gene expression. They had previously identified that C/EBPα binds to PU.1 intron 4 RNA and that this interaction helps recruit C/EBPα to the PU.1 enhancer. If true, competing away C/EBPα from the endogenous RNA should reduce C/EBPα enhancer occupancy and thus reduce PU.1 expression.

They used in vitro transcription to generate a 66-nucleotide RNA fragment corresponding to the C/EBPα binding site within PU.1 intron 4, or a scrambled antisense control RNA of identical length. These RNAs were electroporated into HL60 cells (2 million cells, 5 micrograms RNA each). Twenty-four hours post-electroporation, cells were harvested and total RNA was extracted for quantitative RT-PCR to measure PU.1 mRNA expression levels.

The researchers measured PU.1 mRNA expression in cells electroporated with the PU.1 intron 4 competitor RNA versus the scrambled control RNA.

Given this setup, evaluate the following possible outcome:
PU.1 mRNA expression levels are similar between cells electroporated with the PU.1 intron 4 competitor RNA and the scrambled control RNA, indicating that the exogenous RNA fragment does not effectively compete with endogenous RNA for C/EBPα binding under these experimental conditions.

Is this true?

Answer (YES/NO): NO